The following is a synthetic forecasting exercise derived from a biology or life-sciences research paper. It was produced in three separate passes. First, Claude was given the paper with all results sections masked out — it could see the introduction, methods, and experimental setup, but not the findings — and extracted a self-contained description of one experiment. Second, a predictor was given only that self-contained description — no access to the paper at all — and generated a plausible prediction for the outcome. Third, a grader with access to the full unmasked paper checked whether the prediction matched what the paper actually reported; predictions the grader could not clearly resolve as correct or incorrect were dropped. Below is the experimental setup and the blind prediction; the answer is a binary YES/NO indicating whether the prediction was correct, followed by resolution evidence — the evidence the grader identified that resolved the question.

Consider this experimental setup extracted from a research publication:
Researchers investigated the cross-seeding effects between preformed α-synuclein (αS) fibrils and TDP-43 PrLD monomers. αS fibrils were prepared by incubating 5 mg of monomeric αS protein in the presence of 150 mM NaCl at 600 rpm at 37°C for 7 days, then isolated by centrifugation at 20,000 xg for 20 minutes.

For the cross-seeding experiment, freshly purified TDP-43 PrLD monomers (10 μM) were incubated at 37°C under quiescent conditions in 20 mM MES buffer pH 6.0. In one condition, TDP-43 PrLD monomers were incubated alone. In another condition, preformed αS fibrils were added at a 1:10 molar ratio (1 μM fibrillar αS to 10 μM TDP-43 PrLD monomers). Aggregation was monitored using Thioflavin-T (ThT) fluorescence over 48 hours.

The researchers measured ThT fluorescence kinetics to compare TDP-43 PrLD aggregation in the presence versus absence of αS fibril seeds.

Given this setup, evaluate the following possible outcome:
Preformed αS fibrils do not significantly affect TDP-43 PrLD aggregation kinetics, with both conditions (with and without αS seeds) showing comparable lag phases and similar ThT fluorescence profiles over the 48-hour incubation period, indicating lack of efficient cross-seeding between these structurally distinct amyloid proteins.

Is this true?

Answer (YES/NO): NO